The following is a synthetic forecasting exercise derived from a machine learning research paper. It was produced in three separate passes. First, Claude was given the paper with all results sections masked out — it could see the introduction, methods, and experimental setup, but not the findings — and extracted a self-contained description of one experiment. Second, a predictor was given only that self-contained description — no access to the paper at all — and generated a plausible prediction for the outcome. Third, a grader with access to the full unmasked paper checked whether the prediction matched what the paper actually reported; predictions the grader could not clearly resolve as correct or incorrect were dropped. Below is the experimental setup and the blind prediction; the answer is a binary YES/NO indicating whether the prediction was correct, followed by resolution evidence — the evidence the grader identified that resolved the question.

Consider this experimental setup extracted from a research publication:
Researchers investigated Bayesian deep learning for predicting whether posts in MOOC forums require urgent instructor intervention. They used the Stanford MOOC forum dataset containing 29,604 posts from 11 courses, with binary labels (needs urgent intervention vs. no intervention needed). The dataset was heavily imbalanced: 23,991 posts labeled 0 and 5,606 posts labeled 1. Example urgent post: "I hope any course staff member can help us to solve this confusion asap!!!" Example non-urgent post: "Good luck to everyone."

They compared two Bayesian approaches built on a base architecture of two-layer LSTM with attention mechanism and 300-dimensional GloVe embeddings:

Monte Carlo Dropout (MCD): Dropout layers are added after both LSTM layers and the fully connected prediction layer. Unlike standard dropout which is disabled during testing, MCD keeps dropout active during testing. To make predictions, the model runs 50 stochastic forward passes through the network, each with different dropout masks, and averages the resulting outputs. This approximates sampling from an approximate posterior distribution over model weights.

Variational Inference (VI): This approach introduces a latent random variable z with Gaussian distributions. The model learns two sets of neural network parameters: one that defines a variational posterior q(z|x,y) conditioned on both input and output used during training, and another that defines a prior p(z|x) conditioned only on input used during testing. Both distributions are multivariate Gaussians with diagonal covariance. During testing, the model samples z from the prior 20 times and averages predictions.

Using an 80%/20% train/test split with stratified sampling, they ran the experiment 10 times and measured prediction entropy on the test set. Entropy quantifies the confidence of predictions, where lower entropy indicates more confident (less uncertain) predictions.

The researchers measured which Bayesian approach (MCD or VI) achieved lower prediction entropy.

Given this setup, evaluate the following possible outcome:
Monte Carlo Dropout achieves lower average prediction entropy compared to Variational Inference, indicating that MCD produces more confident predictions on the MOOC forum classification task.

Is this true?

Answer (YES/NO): YES